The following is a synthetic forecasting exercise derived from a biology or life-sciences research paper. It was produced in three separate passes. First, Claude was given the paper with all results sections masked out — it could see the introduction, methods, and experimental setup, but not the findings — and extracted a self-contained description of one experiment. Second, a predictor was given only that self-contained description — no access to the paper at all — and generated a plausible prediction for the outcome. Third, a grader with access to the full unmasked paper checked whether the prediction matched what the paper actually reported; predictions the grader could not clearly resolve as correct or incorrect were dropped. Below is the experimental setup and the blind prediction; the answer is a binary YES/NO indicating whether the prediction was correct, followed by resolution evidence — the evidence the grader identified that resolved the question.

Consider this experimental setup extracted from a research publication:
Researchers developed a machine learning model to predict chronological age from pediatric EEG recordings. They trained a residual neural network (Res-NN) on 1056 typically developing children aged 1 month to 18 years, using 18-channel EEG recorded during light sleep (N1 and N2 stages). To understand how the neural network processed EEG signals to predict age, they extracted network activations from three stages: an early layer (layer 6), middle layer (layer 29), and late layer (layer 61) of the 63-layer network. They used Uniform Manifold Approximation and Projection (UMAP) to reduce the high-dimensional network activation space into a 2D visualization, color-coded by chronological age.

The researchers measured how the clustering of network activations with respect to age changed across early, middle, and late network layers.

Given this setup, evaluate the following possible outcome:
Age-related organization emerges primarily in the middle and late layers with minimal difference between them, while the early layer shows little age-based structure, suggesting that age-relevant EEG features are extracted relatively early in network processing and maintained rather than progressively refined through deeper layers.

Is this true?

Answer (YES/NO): NO